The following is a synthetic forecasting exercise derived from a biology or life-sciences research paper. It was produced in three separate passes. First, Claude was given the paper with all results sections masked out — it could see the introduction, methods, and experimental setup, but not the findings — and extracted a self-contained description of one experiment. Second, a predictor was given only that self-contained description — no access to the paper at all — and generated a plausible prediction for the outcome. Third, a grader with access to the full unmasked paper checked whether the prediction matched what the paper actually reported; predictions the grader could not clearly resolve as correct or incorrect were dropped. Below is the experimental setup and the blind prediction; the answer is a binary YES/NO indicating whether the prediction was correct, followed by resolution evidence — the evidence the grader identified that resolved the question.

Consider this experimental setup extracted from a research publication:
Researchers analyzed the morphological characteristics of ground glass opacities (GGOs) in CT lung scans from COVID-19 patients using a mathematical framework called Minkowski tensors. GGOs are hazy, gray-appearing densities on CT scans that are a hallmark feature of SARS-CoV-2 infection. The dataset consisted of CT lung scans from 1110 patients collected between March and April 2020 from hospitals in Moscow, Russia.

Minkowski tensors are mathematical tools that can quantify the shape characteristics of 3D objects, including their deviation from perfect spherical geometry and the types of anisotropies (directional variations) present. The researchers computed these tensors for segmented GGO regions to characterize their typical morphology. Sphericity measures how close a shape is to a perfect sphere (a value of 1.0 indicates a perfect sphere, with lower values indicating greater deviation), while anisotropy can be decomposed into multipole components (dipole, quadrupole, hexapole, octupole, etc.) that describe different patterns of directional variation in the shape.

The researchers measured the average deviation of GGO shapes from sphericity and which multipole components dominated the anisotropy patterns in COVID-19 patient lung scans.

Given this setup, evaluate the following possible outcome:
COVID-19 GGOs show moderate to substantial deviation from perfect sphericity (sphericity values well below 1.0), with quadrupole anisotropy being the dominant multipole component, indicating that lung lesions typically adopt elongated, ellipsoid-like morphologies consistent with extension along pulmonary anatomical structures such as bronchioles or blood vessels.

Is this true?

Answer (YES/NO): NO